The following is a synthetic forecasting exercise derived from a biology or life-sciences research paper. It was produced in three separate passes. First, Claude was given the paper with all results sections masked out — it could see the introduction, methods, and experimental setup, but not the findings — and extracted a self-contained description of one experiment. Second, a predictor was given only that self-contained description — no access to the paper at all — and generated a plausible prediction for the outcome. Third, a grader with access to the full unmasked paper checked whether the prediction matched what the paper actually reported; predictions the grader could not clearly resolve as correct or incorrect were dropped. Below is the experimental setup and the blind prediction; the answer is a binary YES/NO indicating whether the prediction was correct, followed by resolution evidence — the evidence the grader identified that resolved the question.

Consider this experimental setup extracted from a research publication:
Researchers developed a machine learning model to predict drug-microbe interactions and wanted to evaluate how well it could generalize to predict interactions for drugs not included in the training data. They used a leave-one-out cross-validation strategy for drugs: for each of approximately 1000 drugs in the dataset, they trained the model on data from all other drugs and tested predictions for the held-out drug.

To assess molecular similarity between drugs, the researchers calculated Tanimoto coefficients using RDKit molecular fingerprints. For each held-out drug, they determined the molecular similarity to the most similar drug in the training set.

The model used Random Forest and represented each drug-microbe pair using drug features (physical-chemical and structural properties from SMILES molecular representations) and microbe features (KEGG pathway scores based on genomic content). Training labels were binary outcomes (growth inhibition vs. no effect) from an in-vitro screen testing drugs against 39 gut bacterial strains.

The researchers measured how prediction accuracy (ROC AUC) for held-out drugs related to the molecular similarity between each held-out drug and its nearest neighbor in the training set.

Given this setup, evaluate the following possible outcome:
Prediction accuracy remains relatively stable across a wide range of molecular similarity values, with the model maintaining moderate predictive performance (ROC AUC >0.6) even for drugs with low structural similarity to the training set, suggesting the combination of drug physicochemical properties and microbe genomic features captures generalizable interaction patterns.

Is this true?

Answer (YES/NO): YES